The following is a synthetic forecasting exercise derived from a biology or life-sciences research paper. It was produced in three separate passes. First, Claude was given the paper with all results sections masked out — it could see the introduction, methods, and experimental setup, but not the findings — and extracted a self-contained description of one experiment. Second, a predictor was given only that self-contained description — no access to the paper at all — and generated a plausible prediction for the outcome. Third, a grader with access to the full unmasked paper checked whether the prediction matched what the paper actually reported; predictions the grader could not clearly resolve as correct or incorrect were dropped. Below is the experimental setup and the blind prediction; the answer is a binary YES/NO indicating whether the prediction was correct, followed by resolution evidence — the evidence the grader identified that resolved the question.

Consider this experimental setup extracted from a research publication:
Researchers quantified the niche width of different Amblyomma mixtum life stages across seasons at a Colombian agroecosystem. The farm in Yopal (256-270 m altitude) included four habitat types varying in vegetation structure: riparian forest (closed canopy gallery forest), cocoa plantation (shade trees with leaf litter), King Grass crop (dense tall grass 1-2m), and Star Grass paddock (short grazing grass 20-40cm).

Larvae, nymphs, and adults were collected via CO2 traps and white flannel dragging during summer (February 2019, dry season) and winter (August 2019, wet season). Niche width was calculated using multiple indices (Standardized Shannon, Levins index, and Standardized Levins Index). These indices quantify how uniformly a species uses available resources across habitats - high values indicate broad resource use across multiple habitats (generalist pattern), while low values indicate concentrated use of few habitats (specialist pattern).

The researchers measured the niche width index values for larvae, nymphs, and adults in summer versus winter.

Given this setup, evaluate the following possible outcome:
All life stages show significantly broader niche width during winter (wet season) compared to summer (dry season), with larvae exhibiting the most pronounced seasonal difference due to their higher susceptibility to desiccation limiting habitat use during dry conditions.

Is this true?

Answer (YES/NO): NO